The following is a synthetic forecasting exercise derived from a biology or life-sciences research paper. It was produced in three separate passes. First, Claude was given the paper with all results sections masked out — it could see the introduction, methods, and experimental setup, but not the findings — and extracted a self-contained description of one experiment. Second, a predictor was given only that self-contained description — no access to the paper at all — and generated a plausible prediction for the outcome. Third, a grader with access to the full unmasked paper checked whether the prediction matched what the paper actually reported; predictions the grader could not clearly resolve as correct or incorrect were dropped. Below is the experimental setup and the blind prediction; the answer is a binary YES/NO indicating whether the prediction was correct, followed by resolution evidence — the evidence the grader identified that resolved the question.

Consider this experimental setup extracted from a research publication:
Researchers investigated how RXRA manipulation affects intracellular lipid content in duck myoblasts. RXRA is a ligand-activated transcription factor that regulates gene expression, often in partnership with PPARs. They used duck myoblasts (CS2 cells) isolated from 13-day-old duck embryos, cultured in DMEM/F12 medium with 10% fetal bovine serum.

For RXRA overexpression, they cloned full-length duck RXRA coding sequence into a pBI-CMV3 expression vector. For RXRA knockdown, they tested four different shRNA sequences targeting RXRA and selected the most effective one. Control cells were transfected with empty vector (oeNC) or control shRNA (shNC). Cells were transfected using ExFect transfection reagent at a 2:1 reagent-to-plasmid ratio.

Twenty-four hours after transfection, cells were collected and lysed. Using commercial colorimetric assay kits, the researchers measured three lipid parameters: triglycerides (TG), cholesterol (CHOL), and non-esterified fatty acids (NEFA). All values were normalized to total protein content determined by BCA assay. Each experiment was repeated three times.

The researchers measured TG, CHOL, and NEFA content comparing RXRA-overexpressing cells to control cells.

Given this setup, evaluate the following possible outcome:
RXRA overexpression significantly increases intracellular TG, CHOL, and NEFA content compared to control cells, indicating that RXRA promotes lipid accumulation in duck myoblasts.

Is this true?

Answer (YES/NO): NO